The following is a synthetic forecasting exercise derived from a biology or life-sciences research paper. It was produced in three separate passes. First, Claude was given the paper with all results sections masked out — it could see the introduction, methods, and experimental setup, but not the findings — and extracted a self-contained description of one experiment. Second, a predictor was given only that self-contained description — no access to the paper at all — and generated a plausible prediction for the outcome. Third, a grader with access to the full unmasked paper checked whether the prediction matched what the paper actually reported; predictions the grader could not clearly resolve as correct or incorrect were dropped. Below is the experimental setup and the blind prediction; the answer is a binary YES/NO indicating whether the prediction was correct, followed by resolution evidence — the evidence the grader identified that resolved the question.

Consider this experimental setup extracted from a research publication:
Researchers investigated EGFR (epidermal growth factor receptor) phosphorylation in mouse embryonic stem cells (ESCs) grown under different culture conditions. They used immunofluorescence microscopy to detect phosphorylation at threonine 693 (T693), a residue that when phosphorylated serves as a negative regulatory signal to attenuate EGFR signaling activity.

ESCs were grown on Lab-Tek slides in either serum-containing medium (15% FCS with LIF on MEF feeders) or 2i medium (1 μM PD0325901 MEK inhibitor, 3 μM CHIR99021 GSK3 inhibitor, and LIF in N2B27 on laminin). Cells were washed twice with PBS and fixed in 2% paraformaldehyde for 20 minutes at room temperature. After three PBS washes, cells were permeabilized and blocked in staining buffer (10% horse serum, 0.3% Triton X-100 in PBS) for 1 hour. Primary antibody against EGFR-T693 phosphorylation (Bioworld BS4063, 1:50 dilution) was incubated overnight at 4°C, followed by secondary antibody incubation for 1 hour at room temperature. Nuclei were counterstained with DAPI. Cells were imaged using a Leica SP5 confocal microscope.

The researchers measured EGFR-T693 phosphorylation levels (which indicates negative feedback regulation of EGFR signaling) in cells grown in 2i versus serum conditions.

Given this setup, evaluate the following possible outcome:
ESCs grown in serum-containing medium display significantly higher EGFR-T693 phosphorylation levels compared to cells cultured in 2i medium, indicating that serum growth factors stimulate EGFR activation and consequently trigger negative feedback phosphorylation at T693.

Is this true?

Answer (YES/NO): YES